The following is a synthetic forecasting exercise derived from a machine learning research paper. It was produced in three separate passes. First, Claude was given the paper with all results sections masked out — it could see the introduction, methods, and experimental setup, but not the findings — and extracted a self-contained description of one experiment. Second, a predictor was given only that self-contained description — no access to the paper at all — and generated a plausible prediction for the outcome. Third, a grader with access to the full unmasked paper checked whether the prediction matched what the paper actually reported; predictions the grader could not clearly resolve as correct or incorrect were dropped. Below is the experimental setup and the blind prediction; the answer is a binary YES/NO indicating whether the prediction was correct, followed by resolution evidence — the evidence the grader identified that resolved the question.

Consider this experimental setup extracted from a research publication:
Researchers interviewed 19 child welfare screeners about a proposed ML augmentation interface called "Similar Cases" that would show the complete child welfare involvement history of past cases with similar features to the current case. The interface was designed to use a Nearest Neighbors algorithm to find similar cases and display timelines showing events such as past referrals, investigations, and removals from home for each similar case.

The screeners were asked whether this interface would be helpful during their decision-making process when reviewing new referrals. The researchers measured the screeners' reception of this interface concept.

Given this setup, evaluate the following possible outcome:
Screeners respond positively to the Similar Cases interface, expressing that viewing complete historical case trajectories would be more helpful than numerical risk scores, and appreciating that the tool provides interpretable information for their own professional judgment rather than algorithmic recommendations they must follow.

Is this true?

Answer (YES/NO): NO